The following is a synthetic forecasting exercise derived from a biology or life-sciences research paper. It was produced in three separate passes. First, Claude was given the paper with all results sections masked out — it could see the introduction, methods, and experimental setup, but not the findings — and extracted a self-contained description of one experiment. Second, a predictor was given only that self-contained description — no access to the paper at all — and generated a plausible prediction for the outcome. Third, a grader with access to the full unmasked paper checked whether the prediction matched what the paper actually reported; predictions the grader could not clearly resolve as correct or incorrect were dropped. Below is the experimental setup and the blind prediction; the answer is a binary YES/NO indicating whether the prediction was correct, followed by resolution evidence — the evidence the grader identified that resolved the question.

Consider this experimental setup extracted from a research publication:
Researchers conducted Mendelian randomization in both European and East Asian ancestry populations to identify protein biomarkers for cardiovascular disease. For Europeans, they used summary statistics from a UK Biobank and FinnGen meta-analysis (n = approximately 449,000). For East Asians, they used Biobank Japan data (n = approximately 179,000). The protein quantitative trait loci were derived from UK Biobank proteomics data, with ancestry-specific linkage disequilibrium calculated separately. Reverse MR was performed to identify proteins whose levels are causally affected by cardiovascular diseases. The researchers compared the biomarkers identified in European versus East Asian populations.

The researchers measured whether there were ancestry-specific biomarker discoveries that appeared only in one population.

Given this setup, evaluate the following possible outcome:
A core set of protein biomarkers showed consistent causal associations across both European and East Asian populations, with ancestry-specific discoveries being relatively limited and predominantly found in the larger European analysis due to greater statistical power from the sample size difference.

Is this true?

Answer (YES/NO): NO